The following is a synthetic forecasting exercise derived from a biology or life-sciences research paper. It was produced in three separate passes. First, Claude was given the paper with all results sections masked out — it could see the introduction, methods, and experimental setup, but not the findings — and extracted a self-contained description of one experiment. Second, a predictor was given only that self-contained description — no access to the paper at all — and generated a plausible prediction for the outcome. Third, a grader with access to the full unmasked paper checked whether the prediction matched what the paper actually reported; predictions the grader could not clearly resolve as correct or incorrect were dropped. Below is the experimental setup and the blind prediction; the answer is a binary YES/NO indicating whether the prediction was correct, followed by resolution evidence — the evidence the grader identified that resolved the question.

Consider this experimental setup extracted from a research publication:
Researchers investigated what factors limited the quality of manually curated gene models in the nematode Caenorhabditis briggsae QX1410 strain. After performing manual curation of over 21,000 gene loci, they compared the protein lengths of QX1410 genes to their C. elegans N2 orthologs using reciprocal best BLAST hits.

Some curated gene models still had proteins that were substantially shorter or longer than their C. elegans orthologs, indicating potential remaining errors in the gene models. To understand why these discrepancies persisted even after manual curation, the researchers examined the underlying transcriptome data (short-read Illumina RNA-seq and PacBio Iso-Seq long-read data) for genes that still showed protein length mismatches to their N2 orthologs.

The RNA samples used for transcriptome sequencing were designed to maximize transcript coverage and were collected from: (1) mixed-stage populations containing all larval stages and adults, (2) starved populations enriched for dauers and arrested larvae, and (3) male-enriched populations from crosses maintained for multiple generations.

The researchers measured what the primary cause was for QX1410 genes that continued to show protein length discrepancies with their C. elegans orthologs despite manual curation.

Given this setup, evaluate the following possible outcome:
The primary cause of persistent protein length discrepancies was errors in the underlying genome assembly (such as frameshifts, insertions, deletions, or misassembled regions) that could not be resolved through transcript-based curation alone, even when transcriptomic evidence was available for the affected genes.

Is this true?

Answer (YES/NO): NO